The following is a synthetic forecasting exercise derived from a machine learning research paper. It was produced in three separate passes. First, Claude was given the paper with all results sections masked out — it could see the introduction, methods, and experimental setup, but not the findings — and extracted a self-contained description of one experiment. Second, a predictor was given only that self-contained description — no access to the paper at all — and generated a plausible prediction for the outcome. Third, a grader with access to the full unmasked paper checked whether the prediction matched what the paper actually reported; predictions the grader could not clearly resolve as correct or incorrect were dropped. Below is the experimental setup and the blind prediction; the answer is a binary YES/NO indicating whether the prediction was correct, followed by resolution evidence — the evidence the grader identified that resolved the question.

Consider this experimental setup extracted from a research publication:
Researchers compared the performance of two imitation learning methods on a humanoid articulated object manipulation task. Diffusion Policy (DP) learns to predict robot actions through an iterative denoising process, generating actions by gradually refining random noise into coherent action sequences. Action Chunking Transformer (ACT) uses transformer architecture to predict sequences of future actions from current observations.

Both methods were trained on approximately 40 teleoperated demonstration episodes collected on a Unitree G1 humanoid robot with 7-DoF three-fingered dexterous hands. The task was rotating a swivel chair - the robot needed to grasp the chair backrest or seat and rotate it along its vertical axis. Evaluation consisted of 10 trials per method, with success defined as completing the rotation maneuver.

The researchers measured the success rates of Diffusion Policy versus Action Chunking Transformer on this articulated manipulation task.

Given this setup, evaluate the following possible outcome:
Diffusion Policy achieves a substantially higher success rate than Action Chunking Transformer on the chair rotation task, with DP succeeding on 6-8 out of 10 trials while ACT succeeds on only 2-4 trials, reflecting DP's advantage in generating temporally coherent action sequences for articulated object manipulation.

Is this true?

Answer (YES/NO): NO